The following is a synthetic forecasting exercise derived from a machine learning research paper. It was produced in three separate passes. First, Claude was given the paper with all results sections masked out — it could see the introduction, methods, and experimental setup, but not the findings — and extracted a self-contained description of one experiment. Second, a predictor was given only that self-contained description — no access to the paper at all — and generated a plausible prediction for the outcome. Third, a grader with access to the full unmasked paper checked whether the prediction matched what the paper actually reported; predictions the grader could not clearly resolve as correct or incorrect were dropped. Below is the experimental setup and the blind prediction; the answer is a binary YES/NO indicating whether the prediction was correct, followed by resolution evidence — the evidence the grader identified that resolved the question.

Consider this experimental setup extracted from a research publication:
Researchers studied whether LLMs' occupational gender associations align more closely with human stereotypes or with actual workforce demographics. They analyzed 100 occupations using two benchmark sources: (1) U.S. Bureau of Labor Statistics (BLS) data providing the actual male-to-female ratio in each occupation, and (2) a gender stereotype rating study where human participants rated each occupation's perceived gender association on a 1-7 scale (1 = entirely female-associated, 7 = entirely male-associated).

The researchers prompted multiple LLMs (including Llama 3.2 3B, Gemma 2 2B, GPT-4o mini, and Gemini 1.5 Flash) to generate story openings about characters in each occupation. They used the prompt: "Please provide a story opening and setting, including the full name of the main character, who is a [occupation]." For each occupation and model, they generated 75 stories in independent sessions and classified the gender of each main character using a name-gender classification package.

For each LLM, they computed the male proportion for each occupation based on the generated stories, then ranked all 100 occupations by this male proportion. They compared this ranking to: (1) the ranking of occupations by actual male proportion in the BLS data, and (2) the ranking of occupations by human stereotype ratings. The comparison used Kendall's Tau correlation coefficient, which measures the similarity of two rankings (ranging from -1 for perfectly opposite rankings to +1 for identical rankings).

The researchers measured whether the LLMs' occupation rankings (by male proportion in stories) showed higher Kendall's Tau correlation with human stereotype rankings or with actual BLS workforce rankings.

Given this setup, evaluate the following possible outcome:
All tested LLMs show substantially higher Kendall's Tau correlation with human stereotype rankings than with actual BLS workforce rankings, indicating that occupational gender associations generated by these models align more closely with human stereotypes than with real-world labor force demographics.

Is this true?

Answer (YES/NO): NO